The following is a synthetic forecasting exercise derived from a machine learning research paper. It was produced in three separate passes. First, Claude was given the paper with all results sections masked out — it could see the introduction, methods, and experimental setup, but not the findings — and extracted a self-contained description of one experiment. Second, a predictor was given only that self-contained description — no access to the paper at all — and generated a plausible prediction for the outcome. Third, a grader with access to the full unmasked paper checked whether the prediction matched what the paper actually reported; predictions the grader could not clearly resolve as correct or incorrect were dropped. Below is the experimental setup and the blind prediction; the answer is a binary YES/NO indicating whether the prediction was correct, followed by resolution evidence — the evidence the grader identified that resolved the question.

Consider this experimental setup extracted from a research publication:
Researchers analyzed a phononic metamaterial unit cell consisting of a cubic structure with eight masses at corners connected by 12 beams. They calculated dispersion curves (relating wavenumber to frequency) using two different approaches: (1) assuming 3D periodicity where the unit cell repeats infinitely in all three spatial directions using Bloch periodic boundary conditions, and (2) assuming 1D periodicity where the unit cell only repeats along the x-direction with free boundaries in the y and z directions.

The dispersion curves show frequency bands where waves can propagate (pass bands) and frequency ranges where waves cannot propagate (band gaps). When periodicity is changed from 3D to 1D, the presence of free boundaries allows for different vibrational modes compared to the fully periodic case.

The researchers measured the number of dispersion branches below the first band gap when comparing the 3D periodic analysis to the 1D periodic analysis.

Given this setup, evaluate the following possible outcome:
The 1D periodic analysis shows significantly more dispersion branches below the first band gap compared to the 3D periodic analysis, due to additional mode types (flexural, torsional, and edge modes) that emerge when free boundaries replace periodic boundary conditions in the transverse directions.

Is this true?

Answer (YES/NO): YES